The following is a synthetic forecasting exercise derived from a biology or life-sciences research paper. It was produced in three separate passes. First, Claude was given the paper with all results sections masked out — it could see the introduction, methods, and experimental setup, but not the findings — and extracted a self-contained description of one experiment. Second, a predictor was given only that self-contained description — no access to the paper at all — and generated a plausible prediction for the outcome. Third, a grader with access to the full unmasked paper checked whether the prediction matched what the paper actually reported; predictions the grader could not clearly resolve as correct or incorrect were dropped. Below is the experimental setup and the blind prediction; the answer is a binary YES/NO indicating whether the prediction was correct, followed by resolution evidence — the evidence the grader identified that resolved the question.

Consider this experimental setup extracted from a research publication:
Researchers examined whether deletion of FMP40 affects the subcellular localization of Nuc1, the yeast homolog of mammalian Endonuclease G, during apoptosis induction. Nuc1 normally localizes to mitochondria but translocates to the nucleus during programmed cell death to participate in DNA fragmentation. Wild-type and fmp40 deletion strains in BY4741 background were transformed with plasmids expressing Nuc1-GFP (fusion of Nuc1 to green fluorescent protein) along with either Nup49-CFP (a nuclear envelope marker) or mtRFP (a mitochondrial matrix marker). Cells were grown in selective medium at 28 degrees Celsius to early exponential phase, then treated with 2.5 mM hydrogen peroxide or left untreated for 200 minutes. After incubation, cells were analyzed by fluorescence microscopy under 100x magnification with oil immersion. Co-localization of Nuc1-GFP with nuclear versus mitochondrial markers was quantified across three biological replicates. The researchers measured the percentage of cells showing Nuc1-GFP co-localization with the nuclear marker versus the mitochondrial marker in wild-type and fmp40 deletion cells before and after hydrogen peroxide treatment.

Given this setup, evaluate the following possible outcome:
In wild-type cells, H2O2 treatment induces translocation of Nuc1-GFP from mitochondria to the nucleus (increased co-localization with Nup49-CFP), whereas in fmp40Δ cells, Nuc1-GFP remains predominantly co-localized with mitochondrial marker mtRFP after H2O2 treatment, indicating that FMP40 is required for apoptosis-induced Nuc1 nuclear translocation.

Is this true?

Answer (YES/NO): NO